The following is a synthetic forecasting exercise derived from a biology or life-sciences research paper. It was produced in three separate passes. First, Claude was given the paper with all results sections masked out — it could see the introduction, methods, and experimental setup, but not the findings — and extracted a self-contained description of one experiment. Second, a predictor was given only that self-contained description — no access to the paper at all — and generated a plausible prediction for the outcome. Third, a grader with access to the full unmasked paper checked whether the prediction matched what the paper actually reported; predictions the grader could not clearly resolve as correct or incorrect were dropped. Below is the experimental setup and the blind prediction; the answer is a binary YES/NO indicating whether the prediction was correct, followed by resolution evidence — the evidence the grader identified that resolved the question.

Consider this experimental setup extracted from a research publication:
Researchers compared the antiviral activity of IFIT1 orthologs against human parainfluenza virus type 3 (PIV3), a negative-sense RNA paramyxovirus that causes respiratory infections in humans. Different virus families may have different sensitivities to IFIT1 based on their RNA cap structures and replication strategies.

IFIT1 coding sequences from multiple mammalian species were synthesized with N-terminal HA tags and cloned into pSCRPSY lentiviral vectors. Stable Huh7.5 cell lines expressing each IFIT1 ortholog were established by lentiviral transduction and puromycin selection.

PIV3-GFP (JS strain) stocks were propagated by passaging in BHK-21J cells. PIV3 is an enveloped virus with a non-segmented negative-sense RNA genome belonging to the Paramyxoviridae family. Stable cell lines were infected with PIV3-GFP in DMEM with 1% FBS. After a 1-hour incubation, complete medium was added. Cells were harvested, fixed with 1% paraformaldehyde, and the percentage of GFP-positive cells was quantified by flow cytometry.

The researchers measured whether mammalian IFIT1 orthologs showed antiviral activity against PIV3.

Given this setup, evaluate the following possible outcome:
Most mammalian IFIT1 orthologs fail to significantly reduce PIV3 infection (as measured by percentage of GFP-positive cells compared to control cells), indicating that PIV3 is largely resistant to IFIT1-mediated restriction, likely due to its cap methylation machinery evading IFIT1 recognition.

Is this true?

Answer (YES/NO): NO